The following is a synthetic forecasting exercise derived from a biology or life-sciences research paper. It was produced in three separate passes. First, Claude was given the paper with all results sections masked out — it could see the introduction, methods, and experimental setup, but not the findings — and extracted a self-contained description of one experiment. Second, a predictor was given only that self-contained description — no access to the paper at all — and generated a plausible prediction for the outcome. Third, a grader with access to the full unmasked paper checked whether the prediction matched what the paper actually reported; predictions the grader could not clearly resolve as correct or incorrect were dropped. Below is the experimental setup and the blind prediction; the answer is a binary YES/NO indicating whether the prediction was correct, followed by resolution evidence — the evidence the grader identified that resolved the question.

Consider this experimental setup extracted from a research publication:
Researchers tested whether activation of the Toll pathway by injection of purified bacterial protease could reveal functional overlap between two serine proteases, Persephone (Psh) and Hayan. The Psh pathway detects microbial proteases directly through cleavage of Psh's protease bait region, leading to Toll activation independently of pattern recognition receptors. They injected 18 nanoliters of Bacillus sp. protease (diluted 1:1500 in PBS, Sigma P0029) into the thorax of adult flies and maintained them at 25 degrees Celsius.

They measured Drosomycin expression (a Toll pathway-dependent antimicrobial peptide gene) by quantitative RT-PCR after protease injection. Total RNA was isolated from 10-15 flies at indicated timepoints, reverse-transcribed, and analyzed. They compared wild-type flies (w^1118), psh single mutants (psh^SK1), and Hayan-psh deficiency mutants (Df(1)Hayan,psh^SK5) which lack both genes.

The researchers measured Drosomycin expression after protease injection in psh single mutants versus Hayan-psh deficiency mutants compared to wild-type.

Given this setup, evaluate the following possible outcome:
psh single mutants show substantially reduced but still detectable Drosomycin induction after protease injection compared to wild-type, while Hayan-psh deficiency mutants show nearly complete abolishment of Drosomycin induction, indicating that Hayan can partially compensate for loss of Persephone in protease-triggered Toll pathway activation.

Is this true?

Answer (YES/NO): YES